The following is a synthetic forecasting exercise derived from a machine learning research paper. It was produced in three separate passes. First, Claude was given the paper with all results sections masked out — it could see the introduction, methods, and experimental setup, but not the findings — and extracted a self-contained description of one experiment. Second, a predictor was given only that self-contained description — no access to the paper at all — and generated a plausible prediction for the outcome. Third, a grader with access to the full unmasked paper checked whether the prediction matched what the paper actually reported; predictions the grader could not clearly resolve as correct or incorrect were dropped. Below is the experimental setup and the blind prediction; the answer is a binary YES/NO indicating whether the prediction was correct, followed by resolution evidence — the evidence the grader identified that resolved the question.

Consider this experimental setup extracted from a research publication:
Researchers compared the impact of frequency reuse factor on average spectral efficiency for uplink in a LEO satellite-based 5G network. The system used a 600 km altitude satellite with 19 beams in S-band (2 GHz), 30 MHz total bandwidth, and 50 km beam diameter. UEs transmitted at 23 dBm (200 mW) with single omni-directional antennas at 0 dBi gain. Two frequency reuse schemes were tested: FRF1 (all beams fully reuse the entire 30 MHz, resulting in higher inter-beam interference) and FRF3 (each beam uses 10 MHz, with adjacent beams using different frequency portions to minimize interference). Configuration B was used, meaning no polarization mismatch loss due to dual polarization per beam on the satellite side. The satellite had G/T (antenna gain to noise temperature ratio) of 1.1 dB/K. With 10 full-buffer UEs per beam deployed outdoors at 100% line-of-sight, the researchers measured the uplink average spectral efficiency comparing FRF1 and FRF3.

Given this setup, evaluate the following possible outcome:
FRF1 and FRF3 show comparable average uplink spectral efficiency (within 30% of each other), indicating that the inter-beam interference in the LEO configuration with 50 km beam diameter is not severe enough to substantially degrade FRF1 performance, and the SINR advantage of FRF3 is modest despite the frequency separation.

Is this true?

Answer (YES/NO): YES